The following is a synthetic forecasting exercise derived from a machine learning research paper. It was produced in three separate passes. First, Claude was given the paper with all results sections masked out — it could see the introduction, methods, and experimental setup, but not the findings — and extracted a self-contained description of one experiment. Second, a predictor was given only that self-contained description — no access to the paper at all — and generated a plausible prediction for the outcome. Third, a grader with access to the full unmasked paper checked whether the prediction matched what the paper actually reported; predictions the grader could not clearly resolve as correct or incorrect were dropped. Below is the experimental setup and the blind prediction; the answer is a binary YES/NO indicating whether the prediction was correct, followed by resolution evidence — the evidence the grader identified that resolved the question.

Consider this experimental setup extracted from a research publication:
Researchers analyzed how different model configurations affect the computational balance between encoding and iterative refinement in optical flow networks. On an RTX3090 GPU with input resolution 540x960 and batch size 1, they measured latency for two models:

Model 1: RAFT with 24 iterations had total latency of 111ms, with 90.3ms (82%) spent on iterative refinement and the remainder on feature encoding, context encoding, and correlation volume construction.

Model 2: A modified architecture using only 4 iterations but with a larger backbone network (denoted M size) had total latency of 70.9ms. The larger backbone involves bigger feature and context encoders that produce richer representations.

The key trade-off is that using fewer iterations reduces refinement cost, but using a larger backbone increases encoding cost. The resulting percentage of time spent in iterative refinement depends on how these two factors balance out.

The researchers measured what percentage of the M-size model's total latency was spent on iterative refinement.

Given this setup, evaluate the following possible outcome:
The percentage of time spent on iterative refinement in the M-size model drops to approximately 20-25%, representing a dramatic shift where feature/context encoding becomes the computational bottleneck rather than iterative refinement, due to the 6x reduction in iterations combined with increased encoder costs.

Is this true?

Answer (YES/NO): NO